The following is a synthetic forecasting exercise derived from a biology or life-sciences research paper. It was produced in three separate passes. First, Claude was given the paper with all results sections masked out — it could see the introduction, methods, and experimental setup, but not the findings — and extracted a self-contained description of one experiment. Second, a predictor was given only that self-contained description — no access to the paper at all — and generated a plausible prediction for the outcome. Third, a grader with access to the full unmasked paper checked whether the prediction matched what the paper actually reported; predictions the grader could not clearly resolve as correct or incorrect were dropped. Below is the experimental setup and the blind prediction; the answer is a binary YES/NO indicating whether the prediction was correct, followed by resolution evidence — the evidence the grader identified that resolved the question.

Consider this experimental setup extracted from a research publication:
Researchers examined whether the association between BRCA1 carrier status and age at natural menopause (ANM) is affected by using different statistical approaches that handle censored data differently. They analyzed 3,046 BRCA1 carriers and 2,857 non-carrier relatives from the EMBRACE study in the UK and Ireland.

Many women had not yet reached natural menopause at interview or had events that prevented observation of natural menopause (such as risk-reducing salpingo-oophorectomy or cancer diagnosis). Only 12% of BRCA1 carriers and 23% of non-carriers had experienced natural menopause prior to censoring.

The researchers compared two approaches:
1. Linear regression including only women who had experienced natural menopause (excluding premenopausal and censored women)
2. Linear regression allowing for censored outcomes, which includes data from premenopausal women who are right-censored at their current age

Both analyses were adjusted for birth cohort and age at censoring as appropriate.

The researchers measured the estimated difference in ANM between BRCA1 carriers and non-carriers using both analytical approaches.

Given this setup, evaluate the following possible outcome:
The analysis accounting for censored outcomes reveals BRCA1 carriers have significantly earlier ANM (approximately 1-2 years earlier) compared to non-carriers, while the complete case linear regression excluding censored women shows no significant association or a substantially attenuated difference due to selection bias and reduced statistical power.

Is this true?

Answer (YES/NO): NO